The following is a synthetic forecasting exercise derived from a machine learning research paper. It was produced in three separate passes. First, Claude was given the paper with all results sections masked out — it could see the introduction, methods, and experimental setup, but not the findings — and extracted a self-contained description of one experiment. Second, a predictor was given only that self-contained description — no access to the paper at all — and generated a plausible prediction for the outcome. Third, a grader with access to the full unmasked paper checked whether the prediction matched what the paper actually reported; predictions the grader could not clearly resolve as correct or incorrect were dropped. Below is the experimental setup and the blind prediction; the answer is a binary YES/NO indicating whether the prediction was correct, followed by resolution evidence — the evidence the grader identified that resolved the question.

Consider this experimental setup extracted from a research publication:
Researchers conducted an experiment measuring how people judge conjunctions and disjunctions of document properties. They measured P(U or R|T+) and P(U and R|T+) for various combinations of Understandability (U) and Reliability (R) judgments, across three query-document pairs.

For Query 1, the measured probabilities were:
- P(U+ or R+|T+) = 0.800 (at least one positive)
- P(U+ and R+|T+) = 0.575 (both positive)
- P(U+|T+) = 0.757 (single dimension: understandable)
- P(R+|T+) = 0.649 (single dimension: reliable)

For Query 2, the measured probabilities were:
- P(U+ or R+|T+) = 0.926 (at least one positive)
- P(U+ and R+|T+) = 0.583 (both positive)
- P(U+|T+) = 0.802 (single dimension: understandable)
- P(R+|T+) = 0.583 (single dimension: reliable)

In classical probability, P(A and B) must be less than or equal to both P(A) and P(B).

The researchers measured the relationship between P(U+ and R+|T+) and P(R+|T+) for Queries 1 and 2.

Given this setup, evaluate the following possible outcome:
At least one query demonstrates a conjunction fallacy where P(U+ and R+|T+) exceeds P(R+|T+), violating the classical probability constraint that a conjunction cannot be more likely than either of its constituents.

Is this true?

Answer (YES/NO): NO